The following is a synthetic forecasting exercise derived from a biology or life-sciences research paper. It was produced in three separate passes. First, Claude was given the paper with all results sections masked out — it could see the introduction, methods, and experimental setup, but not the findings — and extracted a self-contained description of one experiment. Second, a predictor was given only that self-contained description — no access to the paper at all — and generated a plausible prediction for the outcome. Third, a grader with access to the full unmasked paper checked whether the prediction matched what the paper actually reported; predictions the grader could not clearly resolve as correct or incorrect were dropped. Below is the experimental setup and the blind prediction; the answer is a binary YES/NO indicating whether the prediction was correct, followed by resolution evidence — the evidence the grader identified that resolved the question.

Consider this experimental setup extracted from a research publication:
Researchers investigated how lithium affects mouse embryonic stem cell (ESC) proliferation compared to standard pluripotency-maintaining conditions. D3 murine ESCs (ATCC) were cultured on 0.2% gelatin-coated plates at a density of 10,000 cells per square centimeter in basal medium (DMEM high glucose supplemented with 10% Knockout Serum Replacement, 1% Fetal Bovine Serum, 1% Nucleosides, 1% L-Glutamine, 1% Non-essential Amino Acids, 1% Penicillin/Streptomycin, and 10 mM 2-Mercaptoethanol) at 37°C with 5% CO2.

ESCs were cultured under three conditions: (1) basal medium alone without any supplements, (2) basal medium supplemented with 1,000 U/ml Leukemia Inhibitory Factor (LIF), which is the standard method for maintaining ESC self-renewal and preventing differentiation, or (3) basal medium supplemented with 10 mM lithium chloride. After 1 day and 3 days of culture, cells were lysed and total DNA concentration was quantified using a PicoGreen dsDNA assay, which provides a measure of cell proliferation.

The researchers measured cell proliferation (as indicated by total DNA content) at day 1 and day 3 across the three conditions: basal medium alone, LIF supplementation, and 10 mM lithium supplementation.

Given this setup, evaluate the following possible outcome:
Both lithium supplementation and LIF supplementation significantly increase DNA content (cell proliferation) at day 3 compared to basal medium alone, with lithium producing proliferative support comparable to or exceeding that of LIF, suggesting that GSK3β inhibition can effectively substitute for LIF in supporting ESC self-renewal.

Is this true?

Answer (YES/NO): NO